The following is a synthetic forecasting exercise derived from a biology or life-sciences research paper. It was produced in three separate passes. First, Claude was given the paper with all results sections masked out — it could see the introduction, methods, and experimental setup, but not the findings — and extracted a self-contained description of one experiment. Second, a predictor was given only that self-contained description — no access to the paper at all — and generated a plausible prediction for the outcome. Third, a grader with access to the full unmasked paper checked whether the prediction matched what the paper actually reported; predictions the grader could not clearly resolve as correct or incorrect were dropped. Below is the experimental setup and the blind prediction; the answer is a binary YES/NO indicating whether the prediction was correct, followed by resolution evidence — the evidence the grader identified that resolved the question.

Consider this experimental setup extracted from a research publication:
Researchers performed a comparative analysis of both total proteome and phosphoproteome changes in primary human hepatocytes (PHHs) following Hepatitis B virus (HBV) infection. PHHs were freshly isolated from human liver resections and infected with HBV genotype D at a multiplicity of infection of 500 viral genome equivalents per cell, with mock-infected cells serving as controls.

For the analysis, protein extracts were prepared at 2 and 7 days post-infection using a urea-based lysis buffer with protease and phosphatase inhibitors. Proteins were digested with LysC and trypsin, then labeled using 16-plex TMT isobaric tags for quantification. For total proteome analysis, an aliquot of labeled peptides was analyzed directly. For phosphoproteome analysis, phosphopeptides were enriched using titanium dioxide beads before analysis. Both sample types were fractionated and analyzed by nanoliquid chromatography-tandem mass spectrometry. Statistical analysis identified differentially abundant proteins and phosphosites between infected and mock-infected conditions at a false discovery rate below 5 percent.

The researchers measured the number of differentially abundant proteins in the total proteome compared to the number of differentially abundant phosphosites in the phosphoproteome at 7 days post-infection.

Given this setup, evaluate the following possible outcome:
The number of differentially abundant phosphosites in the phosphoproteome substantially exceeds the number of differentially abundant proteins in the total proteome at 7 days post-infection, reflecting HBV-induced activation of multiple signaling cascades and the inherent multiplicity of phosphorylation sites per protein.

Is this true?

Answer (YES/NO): YES